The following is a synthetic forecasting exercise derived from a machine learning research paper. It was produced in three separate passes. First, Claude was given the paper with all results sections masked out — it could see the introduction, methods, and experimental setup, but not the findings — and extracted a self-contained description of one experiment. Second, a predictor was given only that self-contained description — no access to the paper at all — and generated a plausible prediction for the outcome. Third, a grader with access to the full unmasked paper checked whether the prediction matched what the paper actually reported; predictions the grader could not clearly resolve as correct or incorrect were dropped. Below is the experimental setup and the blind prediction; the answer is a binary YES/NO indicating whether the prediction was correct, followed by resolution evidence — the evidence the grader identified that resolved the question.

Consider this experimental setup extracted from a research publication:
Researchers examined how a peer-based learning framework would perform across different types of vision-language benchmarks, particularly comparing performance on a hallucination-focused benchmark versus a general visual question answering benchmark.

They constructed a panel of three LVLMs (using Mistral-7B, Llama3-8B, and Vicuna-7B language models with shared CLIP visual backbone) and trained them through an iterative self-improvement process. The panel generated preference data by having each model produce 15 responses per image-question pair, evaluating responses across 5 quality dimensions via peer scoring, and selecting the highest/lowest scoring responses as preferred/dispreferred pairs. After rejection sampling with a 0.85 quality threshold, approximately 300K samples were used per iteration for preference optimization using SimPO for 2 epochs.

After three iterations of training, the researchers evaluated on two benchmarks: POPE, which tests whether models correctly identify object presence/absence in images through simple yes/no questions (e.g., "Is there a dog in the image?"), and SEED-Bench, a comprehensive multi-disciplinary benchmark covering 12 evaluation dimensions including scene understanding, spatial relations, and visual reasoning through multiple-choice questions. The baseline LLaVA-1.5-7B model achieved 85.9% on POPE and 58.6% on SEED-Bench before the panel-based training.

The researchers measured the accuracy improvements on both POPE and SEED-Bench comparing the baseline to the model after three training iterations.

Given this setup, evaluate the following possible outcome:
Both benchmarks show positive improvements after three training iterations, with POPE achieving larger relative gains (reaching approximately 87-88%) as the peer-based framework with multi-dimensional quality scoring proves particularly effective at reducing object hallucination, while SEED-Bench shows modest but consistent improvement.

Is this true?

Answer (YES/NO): NO